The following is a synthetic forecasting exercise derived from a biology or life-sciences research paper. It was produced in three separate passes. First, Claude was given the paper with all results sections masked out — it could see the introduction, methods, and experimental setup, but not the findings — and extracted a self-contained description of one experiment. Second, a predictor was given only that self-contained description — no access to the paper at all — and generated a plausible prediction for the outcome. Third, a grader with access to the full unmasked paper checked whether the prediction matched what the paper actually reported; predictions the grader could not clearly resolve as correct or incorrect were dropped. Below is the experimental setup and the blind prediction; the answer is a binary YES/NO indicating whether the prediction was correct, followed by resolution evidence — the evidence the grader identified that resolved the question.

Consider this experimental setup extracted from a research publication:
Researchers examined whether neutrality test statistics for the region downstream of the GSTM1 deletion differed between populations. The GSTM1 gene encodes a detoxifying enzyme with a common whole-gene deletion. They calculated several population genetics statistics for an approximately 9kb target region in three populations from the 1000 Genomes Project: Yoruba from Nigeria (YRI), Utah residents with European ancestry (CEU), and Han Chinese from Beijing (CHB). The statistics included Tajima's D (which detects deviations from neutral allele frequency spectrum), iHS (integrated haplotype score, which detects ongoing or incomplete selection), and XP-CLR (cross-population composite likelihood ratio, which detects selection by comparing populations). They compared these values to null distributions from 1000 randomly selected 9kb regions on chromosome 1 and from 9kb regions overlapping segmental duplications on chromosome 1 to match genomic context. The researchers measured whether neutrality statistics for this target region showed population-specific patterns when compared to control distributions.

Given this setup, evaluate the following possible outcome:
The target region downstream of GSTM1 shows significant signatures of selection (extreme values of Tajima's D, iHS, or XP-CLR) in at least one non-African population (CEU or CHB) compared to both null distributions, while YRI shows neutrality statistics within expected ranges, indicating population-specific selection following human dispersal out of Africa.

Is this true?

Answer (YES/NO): YES